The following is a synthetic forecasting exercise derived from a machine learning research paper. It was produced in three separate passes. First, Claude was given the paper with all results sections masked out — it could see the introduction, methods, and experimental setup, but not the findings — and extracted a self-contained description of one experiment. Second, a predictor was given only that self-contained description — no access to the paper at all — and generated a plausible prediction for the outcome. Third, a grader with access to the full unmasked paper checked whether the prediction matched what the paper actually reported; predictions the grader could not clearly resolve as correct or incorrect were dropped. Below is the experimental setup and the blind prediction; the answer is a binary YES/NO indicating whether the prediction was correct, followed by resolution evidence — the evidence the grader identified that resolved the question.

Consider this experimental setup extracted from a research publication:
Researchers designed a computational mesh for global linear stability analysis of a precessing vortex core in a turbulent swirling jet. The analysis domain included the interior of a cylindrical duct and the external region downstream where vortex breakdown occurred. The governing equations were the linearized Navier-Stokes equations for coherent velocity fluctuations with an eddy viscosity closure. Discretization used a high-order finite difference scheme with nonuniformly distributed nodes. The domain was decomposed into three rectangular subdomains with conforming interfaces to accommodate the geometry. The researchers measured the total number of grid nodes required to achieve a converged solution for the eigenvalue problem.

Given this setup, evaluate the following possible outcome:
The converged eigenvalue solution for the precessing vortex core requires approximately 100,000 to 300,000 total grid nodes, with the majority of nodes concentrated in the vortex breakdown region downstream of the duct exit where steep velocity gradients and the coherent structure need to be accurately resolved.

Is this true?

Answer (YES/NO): NO